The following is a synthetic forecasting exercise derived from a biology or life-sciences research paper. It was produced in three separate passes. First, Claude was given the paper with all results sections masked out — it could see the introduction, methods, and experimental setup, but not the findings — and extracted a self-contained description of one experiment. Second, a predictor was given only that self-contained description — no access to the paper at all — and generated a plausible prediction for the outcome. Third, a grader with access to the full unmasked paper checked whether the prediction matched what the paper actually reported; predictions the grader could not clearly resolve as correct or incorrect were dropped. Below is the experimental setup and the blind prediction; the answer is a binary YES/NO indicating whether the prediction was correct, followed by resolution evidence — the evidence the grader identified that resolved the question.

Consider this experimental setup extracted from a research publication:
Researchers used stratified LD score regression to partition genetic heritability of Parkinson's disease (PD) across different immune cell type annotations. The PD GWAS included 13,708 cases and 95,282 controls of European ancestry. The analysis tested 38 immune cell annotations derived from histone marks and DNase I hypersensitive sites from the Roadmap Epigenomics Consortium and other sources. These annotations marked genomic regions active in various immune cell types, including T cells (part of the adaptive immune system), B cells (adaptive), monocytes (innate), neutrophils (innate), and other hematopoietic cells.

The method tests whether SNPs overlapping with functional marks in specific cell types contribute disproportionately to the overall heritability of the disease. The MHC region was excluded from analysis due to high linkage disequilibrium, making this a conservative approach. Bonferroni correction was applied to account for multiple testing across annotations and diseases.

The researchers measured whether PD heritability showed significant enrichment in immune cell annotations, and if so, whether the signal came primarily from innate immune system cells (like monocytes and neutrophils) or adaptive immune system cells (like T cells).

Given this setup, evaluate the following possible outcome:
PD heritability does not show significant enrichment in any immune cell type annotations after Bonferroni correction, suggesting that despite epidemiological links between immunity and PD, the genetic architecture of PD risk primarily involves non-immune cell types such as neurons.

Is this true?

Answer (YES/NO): NO